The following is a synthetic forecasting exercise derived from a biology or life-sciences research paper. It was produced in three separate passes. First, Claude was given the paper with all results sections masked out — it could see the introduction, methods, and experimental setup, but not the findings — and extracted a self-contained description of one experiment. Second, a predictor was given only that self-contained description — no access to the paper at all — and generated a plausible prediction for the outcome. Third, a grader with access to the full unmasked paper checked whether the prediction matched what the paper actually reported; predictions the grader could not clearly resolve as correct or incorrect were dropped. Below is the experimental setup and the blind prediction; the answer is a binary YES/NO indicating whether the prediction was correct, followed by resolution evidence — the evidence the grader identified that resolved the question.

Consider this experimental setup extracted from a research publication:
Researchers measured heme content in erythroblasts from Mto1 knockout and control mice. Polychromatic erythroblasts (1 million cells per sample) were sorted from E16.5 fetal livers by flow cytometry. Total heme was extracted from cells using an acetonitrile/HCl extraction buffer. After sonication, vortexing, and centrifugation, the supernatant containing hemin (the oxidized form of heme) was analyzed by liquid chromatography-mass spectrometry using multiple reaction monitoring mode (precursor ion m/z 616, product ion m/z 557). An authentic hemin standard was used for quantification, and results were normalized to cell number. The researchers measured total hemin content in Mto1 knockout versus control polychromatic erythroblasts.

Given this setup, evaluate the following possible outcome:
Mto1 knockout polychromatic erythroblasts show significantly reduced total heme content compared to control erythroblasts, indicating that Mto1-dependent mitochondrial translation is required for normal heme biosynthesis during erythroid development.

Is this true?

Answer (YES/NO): NO